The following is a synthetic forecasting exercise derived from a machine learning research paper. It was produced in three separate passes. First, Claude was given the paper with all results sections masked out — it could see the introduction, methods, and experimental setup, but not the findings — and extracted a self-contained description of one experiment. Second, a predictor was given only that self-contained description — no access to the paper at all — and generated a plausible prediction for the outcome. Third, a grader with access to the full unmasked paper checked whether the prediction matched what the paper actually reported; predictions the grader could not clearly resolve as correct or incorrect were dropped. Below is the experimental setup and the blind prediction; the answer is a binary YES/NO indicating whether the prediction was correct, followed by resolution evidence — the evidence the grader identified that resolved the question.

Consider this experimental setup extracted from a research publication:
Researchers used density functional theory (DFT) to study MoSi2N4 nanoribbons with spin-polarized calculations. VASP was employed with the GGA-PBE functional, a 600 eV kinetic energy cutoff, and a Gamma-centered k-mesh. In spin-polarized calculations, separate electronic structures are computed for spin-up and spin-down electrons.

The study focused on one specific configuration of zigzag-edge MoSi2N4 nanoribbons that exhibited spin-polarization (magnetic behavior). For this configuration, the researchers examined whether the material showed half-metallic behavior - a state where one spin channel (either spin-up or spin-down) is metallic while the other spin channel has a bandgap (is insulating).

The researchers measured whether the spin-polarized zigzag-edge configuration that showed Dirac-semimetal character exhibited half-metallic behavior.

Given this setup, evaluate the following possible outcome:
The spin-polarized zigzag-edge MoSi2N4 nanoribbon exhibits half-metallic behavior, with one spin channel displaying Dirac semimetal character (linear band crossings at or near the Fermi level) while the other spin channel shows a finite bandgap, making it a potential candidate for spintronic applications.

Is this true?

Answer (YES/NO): NO